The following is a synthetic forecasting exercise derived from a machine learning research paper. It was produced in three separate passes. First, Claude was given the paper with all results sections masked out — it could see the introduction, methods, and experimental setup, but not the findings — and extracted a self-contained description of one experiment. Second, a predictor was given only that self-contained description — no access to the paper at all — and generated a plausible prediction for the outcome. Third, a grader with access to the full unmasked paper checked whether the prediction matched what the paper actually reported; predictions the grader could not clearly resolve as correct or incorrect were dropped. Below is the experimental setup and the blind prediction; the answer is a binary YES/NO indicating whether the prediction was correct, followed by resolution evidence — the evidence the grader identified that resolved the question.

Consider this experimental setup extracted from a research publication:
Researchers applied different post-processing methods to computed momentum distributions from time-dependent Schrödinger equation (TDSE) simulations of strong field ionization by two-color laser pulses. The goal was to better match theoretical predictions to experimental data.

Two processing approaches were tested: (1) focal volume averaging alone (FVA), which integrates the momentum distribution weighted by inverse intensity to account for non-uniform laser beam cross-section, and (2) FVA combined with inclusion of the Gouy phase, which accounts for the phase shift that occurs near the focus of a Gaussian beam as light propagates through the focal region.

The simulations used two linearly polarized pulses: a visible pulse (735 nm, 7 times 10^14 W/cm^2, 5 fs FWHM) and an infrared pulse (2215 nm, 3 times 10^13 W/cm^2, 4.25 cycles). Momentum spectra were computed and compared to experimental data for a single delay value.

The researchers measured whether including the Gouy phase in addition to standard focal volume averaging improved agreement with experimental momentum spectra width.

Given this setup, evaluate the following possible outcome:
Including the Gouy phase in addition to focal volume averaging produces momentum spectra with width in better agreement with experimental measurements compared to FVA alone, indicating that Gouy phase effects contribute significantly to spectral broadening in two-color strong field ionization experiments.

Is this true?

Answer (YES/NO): NO